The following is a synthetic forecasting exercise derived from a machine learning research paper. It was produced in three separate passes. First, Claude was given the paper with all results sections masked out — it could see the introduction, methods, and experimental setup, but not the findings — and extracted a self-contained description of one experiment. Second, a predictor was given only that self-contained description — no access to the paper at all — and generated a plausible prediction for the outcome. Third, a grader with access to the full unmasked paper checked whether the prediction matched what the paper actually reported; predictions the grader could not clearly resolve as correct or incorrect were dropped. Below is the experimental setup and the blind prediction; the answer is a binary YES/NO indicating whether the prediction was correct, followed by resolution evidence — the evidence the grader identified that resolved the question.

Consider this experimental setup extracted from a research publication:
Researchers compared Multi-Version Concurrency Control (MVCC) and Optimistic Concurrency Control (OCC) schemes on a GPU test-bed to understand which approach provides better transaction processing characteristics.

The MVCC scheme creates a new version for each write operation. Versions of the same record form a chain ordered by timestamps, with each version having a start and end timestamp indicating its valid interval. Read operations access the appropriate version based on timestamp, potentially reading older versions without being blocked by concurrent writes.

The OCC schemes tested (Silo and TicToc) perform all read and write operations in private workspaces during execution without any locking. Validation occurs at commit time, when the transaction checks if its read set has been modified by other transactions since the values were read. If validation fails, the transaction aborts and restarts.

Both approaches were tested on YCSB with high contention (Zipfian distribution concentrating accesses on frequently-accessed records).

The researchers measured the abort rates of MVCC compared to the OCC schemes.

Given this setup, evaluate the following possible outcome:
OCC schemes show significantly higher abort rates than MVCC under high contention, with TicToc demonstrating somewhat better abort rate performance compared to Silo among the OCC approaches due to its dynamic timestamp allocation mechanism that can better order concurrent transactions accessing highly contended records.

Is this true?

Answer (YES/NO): NO